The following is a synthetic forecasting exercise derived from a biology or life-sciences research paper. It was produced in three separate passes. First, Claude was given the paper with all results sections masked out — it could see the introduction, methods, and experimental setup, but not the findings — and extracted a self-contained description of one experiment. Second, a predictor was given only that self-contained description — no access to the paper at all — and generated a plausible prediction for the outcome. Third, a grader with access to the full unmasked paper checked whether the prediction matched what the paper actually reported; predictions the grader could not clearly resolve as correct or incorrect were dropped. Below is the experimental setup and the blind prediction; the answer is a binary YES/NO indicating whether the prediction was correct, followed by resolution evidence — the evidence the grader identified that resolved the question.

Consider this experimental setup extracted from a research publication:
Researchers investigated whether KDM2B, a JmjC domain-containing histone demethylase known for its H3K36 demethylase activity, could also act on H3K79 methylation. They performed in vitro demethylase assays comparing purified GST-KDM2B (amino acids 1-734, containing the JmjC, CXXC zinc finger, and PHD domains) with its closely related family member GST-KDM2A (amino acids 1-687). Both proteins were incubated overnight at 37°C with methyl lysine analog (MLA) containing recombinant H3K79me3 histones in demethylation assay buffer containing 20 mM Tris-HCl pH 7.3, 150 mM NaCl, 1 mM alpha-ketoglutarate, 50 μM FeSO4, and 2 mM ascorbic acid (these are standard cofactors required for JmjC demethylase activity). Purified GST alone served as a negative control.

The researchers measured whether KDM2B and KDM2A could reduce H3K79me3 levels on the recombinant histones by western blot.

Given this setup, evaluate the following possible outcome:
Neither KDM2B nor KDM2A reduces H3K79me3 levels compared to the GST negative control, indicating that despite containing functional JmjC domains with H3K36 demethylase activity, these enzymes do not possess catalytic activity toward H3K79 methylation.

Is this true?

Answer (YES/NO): NO